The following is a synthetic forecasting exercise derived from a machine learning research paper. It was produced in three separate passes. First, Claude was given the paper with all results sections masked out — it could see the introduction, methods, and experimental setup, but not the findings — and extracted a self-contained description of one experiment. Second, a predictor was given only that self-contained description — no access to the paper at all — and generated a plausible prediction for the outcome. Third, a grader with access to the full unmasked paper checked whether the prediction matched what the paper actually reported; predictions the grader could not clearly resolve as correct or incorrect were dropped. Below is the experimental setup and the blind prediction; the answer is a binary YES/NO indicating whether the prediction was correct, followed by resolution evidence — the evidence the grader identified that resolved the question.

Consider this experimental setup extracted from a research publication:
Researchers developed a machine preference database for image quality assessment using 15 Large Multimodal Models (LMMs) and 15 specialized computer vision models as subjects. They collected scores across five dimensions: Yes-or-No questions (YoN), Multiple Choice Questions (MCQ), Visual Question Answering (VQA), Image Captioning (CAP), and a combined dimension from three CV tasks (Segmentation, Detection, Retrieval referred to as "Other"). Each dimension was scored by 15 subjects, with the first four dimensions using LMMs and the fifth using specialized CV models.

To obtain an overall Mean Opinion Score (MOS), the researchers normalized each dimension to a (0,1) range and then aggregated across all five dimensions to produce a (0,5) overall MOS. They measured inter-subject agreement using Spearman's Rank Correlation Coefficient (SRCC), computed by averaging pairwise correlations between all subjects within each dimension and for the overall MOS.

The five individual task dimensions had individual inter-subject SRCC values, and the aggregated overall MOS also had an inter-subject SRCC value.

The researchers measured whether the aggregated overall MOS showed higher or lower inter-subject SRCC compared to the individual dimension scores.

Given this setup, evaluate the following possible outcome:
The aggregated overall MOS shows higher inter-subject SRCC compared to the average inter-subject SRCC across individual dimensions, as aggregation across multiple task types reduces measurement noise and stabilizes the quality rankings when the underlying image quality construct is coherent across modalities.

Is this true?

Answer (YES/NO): YES